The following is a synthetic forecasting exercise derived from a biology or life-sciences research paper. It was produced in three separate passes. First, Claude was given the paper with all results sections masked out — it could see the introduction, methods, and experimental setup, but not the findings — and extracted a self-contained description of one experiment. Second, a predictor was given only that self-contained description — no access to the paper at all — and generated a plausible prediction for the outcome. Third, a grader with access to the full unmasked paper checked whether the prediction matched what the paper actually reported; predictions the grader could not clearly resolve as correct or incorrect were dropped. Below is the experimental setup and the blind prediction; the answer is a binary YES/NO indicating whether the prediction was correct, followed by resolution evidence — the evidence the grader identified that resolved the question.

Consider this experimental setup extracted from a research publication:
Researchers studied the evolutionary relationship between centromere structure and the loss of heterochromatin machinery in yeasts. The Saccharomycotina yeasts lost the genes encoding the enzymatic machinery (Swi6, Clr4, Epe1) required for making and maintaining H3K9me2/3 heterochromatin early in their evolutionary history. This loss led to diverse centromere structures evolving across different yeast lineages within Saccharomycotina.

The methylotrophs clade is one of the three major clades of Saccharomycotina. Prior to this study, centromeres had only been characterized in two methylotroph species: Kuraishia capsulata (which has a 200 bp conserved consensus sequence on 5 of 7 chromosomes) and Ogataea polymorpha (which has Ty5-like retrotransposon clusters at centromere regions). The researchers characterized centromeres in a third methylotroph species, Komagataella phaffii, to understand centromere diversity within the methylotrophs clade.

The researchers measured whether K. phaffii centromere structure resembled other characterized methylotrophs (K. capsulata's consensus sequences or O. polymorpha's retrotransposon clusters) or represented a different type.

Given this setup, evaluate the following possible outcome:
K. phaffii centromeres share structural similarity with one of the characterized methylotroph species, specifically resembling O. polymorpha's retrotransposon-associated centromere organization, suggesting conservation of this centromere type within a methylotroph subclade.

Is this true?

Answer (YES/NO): NO